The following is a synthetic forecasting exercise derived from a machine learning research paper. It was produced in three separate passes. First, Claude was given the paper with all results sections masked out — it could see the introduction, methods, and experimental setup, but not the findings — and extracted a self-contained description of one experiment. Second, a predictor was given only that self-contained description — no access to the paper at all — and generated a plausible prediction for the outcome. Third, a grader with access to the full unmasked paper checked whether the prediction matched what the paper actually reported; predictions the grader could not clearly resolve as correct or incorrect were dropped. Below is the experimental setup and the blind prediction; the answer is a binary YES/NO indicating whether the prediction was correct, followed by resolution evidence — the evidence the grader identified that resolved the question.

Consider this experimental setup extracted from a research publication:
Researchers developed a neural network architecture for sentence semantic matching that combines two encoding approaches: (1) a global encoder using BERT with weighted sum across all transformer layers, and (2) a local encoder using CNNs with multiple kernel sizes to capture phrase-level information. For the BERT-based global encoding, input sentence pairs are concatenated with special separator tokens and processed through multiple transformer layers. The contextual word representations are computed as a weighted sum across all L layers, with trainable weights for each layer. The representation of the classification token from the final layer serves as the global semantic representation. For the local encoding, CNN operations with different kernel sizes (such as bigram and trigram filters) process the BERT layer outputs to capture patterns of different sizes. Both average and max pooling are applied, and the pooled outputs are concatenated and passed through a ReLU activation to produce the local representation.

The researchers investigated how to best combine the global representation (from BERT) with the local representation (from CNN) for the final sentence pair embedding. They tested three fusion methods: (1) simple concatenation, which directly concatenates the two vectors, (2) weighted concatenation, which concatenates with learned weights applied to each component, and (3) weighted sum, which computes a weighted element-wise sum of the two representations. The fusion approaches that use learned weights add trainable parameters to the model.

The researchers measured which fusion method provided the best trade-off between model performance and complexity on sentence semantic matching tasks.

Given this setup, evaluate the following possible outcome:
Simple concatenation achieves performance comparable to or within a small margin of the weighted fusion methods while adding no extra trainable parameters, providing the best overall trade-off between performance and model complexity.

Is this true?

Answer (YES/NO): YES